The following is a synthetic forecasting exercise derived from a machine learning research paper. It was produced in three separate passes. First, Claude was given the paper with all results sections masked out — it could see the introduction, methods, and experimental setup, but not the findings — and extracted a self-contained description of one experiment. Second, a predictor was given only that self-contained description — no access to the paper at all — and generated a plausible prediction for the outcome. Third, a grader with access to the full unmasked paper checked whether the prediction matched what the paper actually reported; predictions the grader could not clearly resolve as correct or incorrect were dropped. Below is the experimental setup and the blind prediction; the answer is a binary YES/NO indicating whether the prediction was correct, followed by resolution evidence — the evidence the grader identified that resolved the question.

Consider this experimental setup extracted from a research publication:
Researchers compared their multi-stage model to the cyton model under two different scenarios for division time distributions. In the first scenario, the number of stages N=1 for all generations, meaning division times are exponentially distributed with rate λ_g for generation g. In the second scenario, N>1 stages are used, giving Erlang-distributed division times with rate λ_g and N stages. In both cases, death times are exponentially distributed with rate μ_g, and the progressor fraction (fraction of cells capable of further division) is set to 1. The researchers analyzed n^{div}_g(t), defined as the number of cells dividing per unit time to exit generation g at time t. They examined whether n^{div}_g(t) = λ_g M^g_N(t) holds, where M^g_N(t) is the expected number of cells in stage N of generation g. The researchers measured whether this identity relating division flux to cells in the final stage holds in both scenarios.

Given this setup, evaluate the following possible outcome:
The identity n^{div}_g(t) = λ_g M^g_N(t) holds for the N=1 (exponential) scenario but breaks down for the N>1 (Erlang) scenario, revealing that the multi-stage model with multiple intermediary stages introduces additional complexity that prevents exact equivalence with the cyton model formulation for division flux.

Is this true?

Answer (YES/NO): NO